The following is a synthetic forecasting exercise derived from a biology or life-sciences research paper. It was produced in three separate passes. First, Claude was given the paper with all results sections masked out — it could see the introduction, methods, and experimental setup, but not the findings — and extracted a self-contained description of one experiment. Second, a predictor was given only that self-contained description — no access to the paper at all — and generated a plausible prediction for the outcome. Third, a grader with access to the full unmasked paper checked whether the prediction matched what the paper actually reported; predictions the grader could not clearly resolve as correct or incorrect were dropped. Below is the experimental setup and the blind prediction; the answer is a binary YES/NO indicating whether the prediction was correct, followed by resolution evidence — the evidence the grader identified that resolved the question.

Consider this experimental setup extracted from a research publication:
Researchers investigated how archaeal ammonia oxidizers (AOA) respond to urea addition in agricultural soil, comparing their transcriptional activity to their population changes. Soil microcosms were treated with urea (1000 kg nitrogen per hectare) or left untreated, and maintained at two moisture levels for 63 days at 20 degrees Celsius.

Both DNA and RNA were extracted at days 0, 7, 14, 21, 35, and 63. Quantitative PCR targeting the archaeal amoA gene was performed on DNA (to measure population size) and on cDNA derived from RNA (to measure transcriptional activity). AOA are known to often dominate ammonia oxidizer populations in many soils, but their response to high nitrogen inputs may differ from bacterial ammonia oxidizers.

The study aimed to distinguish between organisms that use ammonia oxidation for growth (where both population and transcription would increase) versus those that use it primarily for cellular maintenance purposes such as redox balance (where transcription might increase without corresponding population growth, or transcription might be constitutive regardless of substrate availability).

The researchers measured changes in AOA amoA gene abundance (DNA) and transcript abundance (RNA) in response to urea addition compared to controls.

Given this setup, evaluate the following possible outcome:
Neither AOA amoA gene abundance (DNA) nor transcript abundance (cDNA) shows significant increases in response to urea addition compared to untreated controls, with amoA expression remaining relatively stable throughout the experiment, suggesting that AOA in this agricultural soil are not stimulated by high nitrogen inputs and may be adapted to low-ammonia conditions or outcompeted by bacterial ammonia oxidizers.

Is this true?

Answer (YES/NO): NO